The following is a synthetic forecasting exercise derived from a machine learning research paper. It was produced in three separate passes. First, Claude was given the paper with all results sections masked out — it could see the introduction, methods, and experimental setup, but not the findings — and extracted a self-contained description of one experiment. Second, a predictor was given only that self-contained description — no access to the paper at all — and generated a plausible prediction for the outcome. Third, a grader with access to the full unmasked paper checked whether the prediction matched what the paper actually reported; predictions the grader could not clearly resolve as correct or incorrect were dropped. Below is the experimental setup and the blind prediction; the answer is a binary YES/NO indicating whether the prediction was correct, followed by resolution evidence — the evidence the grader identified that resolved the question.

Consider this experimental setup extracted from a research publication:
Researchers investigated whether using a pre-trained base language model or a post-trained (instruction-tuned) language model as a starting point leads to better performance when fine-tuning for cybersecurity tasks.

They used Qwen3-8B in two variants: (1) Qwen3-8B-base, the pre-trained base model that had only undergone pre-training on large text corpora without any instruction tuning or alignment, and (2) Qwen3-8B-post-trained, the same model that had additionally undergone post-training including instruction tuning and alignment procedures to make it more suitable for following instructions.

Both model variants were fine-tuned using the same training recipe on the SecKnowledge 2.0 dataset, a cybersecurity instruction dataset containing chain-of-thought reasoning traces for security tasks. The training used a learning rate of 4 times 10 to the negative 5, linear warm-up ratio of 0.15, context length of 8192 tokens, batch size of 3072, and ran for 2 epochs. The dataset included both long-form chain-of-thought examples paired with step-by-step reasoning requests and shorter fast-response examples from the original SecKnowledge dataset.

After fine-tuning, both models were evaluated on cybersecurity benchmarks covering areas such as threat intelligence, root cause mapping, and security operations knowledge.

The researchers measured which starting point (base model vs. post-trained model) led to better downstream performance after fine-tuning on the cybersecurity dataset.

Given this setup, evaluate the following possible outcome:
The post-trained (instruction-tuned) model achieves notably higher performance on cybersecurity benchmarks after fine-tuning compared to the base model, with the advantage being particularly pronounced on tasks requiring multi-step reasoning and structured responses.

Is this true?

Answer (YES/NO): NO